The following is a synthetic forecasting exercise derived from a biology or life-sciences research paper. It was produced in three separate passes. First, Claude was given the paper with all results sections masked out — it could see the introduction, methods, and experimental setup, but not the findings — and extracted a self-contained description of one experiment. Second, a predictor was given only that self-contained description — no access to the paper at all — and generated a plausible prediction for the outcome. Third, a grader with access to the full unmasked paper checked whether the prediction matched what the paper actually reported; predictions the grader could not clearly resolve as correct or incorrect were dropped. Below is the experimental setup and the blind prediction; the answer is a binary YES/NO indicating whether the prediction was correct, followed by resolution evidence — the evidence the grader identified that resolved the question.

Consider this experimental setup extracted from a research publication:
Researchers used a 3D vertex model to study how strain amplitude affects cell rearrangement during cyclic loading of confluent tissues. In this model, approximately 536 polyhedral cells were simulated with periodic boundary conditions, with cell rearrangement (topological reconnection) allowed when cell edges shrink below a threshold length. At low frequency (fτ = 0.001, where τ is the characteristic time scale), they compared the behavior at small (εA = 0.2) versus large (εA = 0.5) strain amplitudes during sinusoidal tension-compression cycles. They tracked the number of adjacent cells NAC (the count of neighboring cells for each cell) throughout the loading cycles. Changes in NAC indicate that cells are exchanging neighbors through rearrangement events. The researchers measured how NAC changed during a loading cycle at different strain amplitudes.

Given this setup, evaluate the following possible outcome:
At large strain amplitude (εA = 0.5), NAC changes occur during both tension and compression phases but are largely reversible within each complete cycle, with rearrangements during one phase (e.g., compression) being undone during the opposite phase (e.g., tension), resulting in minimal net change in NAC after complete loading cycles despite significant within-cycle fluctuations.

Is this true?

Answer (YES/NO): NO